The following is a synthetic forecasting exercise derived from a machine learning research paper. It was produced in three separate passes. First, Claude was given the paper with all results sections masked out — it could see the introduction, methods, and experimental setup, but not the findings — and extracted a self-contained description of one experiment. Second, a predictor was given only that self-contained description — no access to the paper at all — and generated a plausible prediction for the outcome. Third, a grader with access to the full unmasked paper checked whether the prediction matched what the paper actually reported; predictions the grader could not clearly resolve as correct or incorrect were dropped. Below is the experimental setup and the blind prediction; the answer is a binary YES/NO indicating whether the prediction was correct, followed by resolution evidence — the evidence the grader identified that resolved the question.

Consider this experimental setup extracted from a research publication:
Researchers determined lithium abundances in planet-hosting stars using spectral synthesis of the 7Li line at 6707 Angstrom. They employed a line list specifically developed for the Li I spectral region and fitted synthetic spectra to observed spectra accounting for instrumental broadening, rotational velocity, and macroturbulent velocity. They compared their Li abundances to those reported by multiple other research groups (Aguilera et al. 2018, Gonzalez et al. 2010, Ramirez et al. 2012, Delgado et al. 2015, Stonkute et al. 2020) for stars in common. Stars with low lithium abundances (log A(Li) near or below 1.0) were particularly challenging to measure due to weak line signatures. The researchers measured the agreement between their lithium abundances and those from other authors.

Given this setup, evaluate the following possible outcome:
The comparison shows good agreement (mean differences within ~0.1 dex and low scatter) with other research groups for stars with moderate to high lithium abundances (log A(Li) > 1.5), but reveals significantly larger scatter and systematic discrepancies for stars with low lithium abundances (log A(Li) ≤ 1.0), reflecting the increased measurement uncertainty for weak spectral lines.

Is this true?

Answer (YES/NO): YES